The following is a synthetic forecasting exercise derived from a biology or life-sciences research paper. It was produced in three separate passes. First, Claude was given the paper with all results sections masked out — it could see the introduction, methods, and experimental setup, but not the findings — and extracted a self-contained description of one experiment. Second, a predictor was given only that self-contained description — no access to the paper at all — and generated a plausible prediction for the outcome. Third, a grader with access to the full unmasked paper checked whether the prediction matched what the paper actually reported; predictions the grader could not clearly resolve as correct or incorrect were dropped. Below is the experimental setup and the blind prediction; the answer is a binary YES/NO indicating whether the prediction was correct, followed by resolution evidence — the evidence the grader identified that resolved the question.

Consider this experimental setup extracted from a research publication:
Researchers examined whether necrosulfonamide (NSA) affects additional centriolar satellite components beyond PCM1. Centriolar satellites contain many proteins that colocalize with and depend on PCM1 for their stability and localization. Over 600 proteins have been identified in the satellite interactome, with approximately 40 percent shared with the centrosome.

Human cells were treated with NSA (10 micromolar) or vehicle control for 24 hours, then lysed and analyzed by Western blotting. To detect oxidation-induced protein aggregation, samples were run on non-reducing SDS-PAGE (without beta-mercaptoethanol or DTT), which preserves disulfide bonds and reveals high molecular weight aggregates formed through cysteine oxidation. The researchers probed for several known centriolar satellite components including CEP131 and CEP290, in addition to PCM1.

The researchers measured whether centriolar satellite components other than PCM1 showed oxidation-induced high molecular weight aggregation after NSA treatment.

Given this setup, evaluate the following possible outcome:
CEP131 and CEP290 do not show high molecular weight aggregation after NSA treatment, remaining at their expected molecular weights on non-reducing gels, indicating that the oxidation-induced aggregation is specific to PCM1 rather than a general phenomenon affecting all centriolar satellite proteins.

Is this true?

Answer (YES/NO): NO